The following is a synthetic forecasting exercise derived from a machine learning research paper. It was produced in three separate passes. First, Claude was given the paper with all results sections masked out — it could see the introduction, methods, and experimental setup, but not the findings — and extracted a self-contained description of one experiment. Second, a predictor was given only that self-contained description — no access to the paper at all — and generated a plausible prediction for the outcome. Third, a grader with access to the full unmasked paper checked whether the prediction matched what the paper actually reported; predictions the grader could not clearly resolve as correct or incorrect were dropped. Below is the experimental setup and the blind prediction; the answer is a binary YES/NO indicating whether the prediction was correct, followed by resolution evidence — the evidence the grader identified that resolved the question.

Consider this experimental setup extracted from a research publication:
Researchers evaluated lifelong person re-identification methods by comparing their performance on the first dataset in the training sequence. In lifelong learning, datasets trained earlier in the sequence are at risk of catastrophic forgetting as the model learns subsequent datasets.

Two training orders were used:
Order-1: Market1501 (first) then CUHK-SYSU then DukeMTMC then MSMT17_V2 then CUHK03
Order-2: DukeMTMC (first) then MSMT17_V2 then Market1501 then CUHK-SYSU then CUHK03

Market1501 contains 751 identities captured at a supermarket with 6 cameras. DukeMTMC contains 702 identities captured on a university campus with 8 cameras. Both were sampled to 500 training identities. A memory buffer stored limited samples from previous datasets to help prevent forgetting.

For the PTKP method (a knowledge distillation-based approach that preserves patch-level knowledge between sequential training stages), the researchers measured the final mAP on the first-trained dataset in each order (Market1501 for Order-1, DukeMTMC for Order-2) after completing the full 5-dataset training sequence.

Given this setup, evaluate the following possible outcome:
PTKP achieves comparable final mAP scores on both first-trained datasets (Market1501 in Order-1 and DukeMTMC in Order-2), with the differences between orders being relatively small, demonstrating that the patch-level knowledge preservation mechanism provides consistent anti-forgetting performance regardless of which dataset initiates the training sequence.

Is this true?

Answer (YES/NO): NO